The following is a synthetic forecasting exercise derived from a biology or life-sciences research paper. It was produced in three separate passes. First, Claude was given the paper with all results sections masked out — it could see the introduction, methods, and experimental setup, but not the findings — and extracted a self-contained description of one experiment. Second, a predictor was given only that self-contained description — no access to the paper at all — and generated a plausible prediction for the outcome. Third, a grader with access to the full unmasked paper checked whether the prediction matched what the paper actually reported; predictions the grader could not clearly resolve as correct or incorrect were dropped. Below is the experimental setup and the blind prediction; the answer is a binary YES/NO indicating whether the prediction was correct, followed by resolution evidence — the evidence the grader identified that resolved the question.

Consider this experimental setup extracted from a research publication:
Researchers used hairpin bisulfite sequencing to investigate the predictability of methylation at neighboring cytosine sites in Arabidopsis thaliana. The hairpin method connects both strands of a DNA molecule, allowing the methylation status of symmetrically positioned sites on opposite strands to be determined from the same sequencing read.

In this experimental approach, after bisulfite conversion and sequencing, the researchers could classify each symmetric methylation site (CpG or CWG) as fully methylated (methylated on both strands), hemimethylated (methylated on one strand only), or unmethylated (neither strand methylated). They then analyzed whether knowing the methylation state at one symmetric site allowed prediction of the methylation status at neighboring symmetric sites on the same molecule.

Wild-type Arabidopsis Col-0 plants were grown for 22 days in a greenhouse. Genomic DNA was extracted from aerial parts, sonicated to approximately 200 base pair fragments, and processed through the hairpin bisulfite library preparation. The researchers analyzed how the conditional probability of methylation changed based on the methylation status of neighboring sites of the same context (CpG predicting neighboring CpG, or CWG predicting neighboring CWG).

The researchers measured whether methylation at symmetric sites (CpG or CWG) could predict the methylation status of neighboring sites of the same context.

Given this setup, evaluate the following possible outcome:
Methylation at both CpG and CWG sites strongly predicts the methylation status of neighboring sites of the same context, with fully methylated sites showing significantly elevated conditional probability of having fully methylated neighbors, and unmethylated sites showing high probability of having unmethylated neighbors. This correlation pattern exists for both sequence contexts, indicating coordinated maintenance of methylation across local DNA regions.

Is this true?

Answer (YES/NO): YES